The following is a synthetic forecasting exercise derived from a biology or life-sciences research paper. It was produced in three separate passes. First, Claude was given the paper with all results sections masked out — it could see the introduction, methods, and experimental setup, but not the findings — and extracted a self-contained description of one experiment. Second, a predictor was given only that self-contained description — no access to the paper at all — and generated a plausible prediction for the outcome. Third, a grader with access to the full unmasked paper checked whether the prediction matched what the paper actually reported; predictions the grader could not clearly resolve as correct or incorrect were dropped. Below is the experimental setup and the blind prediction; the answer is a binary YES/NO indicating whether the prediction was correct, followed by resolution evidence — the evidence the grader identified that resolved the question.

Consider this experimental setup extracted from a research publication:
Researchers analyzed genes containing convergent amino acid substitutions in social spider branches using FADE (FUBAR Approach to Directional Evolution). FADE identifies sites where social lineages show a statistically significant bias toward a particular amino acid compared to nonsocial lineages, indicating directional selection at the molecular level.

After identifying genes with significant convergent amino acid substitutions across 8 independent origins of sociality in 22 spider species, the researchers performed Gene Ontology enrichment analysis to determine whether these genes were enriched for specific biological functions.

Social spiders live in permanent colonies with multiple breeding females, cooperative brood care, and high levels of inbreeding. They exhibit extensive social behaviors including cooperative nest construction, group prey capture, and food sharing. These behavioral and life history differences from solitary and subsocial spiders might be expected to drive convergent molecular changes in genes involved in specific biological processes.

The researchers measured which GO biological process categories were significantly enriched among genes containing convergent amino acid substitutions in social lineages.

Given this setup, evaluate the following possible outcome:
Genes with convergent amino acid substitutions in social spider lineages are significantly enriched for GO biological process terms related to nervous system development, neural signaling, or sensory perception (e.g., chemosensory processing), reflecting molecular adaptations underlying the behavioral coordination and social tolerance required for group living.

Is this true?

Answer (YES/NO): YES